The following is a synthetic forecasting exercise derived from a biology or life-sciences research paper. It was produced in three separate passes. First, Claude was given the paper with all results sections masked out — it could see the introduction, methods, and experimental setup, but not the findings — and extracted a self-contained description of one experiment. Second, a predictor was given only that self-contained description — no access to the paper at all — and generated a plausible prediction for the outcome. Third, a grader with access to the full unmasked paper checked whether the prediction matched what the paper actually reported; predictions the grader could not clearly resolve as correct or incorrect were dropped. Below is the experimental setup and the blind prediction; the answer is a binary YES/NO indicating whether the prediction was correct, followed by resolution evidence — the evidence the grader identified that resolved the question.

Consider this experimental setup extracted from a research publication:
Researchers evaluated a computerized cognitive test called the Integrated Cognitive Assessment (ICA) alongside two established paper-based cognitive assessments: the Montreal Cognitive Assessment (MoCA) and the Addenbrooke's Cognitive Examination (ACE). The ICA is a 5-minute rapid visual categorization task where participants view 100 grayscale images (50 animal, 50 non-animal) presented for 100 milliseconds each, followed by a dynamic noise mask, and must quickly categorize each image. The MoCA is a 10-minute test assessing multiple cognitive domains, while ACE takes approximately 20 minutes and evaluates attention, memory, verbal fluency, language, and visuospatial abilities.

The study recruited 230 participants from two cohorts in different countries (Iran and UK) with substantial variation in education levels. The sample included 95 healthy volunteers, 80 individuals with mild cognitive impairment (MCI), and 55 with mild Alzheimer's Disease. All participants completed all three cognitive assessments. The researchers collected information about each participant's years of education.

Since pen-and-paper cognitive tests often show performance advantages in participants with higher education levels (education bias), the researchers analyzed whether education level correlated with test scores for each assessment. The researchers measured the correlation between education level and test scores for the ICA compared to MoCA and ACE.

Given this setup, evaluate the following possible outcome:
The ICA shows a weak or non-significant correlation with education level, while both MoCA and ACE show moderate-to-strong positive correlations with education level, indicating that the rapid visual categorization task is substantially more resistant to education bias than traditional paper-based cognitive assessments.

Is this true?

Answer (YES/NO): YES